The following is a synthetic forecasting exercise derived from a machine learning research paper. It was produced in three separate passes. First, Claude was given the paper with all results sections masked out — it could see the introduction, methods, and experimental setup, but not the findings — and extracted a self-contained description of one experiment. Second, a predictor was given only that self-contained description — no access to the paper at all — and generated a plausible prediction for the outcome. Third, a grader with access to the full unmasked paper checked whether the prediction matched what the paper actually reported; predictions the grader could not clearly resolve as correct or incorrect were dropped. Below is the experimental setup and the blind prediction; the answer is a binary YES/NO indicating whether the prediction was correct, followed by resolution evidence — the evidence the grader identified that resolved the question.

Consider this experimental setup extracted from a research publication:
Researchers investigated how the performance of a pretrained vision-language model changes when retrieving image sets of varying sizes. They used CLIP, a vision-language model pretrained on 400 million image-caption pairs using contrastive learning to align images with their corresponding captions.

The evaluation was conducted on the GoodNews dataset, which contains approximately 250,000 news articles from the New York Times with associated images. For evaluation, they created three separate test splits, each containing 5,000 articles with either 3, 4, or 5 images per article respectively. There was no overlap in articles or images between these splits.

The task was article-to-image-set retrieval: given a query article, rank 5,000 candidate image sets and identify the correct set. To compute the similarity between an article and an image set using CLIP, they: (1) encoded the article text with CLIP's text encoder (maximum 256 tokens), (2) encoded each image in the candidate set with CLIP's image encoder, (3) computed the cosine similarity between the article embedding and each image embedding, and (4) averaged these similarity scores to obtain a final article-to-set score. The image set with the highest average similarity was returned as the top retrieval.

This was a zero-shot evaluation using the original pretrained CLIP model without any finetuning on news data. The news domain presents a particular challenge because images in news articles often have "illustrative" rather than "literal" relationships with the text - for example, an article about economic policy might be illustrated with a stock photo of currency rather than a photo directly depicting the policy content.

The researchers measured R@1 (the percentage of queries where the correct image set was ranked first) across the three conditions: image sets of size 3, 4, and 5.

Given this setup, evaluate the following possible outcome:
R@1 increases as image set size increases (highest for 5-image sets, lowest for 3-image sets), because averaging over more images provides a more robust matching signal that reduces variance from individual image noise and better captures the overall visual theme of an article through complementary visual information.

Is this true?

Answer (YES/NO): NO